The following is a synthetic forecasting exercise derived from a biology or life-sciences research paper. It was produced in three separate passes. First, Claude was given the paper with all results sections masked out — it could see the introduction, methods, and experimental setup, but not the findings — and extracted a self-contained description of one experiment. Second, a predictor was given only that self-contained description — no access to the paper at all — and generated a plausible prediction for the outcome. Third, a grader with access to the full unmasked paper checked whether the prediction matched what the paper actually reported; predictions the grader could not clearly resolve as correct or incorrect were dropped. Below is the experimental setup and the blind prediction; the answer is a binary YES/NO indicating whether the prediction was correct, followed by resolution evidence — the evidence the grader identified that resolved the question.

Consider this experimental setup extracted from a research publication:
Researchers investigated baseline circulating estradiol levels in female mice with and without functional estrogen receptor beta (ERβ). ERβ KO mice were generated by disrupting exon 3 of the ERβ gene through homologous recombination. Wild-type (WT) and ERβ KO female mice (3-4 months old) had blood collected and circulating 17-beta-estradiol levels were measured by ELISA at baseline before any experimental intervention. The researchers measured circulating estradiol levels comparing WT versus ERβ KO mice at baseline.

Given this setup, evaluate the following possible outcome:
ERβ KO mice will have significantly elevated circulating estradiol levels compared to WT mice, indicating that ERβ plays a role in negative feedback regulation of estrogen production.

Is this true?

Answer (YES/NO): YES